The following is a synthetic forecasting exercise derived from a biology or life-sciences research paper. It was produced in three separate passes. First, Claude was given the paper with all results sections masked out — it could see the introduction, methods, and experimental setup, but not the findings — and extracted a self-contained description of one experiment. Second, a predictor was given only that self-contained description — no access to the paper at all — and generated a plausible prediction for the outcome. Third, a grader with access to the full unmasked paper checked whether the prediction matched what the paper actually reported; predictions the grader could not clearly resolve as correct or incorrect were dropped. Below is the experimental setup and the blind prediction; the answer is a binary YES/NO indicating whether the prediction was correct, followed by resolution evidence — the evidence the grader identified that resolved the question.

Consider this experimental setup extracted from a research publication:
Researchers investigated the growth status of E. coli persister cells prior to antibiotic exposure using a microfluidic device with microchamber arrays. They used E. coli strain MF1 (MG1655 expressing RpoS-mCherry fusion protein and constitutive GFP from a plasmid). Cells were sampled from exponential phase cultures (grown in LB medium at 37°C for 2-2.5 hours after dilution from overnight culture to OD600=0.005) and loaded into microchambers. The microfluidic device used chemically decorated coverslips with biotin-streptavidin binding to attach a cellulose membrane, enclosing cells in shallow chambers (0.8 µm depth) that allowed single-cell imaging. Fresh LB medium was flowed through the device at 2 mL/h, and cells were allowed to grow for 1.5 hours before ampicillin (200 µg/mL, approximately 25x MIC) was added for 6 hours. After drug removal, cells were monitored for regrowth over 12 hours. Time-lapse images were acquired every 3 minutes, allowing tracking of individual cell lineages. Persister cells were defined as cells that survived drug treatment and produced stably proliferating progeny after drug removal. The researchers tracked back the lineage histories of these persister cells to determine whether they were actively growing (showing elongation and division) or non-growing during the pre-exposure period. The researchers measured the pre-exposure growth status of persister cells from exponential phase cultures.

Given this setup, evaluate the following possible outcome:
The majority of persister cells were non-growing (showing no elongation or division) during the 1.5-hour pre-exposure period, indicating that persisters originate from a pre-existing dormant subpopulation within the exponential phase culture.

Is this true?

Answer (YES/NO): NO